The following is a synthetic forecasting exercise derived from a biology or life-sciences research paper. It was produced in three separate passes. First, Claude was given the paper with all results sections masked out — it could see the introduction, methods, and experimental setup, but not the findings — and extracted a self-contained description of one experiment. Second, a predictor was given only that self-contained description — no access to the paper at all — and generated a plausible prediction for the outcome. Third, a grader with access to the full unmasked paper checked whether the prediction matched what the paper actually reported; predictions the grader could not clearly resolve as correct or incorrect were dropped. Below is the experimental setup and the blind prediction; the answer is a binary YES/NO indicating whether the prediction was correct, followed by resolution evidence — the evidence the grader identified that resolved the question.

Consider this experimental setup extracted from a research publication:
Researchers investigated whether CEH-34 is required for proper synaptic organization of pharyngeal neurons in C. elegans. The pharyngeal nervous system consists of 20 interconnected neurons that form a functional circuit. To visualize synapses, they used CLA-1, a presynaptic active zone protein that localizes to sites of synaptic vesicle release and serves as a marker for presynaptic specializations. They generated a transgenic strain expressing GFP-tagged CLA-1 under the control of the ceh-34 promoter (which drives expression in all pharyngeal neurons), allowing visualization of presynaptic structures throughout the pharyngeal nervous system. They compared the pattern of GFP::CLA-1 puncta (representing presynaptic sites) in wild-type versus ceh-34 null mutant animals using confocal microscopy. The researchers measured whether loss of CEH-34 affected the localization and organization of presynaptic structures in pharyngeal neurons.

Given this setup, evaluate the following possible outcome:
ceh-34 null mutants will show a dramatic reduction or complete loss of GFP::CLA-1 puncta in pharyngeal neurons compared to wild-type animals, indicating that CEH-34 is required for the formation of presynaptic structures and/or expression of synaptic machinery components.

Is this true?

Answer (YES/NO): NO